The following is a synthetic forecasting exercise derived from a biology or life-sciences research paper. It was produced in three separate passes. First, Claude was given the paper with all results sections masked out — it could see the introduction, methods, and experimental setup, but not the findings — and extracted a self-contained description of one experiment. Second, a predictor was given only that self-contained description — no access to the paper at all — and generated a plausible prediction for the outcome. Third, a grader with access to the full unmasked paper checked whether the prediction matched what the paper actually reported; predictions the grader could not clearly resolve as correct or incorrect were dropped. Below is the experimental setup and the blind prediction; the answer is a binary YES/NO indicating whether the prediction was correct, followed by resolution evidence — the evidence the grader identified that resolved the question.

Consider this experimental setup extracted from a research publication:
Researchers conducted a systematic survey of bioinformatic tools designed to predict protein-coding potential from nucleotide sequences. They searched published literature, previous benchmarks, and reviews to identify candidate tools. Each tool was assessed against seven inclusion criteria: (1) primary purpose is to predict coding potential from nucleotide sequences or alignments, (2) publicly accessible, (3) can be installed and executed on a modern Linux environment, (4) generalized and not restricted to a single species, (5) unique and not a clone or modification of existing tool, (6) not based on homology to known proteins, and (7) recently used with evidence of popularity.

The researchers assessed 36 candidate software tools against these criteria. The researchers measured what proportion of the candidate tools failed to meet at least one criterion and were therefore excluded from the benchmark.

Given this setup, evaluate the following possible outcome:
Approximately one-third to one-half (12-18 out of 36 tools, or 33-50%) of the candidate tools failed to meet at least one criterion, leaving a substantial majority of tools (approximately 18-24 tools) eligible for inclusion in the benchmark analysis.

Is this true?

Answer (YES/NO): NO